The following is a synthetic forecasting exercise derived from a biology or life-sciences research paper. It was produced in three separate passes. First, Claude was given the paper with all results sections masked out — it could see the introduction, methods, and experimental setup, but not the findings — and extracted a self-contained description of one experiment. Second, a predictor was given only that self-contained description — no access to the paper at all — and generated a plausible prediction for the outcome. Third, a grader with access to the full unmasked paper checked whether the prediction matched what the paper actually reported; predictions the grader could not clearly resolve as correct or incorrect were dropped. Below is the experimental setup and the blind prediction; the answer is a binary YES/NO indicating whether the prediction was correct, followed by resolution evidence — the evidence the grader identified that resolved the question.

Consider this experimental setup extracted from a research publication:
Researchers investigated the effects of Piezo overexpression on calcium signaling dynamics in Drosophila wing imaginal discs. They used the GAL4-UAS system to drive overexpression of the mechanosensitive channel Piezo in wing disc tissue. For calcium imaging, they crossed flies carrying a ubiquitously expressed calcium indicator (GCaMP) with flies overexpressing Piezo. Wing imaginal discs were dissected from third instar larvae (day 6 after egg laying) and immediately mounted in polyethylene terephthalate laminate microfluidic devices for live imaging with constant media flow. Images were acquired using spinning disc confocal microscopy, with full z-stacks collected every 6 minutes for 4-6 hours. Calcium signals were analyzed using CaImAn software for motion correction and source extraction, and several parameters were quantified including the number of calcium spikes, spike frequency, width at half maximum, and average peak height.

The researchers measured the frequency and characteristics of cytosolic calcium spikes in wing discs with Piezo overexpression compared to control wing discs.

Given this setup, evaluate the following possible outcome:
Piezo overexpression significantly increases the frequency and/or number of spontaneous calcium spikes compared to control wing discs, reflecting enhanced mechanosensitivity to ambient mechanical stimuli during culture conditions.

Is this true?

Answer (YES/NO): NO